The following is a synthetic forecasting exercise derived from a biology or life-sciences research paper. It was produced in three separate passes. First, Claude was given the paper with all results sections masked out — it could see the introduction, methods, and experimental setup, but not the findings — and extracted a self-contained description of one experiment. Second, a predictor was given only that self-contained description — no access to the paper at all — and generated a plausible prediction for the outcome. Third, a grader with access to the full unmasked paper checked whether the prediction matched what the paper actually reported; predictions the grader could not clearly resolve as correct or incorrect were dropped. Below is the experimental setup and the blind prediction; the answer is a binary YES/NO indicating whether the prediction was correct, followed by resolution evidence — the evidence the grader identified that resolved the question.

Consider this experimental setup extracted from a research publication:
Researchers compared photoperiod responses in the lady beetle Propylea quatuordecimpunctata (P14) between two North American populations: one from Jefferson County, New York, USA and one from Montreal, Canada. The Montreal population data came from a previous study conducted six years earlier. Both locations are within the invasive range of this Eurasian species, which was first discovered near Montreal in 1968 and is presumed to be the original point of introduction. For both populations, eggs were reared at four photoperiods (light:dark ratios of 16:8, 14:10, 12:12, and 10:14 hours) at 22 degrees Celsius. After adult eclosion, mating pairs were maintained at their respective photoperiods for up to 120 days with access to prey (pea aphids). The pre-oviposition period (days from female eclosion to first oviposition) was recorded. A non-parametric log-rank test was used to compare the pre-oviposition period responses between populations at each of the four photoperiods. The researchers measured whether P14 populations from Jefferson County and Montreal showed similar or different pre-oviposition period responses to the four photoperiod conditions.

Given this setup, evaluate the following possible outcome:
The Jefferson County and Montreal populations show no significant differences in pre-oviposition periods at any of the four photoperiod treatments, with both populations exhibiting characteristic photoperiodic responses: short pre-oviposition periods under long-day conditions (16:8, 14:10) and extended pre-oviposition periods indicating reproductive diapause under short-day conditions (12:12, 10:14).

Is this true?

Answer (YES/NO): NO